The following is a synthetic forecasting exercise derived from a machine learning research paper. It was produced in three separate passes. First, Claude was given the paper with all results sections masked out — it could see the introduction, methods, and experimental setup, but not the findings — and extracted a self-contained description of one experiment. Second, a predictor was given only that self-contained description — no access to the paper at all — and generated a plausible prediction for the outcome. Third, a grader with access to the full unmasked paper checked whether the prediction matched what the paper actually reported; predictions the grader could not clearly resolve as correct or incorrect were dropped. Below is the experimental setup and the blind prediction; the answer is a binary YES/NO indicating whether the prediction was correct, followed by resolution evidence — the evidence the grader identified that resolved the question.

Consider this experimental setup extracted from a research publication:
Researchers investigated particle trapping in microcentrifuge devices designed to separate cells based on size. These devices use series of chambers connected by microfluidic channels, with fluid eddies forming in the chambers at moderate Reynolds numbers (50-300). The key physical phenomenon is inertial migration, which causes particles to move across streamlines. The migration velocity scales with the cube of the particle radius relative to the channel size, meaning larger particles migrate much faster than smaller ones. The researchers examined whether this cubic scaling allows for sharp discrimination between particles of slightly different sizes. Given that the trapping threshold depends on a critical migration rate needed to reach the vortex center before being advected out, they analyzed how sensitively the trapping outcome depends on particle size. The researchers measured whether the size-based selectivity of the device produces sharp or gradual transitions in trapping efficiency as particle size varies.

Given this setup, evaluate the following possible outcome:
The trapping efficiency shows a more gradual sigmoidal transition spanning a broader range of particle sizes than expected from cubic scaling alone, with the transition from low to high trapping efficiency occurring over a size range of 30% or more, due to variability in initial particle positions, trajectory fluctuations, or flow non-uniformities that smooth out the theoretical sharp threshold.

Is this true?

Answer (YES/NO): YES